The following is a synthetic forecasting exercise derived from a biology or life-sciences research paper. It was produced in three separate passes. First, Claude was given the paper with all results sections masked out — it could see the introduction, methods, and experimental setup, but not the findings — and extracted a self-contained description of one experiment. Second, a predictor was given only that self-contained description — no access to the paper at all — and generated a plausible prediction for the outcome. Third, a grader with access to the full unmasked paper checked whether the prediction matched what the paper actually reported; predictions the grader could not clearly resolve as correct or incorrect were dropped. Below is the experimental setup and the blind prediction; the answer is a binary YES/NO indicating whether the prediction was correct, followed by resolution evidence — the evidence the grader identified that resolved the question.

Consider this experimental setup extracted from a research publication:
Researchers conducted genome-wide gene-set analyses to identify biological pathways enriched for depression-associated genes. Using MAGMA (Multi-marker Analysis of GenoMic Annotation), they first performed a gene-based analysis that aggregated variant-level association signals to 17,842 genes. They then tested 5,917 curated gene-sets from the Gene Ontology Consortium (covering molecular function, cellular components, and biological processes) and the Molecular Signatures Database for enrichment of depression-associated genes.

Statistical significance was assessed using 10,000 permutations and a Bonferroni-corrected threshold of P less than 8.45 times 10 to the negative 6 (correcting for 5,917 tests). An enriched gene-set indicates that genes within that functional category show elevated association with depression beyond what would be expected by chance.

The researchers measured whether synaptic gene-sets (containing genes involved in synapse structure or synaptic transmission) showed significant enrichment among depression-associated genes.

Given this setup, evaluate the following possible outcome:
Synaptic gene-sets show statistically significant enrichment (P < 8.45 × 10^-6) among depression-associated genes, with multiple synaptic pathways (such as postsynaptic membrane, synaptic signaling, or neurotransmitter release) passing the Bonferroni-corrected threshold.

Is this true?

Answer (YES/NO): YES